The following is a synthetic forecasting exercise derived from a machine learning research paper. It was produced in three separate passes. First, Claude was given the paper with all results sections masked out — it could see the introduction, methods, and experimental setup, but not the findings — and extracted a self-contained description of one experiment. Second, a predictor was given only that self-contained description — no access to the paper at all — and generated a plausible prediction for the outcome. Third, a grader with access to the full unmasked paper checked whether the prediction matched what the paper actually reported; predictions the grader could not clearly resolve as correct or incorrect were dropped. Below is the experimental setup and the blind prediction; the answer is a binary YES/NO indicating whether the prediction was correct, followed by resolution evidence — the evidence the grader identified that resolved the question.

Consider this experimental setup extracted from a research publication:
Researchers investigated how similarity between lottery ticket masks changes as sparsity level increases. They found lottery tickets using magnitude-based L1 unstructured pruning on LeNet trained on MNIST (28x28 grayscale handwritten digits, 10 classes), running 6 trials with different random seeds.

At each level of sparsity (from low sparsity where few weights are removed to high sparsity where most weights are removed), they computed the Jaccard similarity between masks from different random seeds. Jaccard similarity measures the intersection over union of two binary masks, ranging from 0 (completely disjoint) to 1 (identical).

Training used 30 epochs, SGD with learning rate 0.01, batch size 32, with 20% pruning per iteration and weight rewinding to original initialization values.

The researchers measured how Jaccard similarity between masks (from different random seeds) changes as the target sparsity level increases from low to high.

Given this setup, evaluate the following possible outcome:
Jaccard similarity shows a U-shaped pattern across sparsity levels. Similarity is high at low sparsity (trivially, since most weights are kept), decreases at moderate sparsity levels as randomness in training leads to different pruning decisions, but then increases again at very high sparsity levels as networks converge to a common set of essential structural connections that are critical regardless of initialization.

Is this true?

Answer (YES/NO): NO